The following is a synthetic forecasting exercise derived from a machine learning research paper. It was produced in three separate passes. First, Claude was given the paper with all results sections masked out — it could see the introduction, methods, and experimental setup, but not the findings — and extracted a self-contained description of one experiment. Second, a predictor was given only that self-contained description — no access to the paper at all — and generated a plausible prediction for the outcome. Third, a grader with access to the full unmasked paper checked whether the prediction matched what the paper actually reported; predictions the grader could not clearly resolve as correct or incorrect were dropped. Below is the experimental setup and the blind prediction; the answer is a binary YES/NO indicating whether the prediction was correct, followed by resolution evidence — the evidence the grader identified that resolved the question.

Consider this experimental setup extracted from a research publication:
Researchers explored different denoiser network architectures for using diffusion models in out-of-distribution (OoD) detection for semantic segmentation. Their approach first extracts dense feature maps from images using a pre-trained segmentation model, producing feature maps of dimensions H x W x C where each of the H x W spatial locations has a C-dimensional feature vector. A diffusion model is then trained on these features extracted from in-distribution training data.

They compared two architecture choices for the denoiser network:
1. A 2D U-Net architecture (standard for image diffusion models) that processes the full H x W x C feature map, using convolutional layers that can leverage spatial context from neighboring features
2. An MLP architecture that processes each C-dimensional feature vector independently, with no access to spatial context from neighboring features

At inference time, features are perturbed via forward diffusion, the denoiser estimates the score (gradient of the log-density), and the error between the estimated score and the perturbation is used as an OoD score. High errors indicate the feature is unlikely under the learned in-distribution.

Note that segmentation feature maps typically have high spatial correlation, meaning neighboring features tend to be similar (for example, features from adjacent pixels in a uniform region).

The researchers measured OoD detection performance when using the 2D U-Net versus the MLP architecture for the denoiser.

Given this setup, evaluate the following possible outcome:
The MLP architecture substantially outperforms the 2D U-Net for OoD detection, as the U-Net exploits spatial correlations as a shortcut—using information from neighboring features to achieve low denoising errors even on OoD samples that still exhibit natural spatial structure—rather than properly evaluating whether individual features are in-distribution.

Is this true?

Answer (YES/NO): YES